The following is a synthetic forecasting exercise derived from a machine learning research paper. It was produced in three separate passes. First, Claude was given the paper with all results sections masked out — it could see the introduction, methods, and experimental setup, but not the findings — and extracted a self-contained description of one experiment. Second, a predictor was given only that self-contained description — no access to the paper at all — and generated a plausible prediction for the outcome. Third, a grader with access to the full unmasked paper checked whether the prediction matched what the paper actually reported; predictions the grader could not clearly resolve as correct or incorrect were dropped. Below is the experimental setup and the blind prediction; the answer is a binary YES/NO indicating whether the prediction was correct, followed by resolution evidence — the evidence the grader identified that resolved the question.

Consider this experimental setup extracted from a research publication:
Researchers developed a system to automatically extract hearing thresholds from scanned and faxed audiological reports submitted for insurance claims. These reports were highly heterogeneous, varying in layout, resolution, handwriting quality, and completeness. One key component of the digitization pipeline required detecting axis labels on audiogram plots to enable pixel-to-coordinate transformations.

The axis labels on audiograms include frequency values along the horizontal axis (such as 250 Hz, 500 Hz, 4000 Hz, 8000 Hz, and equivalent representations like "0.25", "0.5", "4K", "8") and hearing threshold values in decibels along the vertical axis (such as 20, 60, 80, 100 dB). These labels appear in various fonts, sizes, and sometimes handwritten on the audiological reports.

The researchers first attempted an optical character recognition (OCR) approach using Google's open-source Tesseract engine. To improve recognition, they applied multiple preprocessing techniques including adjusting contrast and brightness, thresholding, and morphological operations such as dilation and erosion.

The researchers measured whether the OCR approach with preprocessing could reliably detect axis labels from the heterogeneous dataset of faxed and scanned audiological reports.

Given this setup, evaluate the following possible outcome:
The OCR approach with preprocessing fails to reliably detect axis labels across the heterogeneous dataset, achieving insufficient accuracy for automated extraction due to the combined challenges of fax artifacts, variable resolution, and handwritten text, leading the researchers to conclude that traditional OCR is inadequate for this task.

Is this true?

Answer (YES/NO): YES